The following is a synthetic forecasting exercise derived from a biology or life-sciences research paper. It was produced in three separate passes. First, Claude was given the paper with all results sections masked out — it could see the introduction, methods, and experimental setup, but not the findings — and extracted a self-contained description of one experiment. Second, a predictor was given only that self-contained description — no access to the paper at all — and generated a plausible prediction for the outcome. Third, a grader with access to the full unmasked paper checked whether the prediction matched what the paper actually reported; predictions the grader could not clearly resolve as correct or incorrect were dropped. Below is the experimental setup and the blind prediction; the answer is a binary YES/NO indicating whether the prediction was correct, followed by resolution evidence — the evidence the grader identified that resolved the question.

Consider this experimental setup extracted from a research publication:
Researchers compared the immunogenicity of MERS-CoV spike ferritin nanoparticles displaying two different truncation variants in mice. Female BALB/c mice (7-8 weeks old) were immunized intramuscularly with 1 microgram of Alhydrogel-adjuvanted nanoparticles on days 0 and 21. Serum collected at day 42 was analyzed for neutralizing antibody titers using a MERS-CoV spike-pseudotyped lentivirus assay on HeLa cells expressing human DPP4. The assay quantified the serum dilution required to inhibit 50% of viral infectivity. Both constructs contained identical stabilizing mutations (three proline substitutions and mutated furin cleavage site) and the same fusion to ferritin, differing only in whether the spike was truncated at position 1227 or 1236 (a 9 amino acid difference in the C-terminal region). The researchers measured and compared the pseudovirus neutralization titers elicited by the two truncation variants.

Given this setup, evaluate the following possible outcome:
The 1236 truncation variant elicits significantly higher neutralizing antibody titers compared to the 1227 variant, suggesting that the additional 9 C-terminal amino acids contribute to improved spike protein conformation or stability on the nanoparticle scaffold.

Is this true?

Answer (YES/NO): NO